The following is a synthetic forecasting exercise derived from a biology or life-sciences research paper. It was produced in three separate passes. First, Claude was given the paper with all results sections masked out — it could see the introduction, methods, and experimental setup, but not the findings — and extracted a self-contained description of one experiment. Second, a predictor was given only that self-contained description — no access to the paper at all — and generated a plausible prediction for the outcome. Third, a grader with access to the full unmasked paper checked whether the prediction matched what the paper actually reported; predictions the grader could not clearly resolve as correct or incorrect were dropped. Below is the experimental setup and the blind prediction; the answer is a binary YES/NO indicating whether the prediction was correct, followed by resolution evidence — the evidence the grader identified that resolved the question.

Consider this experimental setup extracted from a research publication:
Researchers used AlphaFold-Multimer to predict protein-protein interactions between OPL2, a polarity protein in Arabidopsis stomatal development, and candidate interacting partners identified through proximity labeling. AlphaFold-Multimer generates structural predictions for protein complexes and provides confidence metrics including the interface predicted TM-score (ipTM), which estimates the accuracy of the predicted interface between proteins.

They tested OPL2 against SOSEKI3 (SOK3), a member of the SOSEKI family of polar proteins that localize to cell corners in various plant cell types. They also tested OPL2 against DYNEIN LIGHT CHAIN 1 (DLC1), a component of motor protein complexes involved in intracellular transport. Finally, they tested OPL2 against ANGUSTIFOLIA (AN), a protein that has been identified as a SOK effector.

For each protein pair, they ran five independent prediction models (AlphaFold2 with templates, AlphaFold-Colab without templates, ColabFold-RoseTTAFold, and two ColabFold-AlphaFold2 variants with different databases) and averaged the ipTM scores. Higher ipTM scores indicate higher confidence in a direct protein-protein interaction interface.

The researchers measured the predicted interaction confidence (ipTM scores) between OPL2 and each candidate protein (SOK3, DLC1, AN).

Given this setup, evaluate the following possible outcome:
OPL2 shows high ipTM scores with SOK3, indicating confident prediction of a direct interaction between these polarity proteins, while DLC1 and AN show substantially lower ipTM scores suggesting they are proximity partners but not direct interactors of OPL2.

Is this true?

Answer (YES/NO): NO